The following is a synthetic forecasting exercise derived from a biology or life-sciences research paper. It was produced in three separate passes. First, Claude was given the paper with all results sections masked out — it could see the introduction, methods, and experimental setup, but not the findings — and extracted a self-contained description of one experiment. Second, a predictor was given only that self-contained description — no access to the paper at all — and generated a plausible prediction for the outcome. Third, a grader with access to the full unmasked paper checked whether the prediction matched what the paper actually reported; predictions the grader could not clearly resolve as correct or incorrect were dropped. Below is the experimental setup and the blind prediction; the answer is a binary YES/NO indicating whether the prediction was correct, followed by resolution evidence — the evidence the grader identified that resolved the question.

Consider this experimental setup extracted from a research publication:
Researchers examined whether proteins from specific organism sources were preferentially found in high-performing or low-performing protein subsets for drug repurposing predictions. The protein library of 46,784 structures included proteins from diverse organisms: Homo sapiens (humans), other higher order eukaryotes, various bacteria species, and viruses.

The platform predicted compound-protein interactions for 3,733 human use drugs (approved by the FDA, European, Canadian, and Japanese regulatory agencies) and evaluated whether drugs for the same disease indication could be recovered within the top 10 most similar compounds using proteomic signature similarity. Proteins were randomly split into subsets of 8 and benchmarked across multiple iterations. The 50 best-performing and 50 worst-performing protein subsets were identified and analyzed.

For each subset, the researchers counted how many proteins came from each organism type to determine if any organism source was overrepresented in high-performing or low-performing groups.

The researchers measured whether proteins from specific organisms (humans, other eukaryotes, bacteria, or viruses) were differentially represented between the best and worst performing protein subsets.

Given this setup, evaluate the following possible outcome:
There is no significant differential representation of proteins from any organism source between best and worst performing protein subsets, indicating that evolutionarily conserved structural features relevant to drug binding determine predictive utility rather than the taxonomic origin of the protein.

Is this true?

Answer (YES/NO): YES